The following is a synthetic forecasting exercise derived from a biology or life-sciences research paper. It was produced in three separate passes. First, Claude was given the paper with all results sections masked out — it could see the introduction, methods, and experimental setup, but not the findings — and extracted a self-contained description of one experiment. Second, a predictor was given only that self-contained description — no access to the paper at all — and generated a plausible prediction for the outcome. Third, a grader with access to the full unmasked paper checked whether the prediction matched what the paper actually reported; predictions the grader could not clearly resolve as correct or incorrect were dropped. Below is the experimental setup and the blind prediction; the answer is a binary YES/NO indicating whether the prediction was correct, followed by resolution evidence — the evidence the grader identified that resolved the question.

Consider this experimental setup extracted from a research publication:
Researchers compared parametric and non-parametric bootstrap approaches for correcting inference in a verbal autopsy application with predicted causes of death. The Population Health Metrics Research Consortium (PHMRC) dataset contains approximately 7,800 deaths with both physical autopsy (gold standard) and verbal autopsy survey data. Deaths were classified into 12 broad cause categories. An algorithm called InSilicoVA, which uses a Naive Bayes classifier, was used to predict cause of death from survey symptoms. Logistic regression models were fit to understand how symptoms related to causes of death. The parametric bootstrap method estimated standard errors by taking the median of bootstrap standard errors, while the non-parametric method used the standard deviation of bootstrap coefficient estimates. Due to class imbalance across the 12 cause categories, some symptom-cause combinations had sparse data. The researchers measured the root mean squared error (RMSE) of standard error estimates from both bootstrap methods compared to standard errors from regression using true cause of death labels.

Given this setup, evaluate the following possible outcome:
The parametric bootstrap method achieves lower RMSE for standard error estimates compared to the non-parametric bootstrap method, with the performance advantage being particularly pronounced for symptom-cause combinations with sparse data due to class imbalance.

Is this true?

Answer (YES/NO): YES